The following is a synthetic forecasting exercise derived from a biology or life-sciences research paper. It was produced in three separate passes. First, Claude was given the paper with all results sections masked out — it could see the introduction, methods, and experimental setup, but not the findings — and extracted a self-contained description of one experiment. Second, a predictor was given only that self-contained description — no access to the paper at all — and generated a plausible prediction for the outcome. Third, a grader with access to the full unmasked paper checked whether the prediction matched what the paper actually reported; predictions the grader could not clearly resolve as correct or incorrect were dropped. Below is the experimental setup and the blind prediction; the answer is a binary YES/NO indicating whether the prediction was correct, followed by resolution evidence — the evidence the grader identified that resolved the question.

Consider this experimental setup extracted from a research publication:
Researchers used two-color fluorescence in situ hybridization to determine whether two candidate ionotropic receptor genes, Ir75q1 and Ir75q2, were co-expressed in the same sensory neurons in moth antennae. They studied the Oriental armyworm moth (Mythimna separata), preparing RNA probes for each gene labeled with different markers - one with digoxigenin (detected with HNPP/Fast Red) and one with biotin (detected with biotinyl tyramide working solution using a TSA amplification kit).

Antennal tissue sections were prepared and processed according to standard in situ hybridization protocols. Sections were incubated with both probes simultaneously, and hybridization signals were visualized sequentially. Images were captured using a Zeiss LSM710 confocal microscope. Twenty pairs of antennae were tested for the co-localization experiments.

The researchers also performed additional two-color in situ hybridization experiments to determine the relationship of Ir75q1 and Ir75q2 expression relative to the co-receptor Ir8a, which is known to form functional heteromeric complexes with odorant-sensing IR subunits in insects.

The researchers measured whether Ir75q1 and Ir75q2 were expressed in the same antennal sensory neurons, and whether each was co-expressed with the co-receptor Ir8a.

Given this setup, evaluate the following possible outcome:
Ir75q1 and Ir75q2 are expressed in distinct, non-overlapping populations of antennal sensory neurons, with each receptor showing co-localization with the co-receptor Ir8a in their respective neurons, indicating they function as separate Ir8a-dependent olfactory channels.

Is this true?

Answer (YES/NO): NO